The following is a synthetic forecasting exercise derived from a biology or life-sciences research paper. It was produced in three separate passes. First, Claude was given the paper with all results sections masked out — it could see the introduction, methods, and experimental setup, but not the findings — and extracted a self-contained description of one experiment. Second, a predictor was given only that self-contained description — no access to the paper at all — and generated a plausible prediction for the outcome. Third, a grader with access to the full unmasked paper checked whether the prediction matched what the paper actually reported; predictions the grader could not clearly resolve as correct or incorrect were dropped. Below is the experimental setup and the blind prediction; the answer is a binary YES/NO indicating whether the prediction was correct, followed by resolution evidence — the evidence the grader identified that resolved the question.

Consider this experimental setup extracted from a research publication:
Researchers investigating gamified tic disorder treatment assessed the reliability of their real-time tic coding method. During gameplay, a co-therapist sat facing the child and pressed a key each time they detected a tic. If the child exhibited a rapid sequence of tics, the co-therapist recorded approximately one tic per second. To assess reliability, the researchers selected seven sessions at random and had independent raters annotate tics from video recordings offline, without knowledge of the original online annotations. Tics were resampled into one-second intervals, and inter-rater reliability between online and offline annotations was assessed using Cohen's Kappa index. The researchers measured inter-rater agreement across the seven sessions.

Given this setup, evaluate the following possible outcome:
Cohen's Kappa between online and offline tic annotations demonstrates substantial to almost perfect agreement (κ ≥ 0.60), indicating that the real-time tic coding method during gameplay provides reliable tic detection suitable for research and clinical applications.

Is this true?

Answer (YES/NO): NO